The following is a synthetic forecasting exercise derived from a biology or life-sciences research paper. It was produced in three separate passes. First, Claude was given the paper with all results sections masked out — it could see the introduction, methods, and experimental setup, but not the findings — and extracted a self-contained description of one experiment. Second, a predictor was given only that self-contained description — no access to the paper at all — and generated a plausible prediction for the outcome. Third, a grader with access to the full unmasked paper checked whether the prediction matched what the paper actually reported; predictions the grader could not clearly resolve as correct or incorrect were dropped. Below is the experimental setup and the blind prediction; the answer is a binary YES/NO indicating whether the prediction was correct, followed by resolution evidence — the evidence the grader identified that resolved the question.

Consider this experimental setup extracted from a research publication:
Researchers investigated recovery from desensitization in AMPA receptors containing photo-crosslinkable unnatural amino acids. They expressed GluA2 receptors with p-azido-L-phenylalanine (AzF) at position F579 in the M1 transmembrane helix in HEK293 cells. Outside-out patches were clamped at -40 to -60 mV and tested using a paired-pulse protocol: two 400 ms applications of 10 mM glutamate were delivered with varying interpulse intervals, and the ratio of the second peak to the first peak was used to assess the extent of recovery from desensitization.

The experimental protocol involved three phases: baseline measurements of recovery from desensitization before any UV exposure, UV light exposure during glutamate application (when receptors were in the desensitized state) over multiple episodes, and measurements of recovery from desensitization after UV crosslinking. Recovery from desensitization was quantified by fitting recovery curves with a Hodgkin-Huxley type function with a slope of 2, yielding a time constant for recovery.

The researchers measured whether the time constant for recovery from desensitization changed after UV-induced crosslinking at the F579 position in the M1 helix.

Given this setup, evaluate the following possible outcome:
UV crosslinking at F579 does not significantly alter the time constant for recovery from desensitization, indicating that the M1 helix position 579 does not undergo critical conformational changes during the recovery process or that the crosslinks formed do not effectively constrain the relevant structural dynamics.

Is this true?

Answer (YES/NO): NO